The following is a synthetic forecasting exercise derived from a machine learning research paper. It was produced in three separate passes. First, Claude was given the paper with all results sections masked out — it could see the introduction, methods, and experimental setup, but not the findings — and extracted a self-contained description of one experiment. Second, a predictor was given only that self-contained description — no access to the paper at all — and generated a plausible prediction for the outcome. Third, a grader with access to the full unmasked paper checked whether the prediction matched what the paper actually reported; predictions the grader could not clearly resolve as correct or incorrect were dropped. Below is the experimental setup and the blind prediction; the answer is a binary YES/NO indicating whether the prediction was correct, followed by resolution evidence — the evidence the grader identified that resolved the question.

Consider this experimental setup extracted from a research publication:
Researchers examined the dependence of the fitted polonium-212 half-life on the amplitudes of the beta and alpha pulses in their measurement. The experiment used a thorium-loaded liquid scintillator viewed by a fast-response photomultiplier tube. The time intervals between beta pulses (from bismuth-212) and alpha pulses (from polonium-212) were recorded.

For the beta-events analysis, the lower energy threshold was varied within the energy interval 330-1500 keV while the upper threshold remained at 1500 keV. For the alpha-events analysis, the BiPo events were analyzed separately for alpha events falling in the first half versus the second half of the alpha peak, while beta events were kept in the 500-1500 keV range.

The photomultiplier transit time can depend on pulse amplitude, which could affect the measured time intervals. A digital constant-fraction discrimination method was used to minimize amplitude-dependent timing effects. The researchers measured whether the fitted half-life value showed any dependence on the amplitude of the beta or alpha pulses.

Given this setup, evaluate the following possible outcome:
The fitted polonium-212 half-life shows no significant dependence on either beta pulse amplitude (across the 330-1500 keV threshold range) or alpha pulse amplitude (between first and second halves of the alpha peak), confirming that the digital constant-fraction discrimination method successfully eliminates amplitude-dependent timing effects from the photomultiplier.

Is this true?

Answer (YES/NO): NO